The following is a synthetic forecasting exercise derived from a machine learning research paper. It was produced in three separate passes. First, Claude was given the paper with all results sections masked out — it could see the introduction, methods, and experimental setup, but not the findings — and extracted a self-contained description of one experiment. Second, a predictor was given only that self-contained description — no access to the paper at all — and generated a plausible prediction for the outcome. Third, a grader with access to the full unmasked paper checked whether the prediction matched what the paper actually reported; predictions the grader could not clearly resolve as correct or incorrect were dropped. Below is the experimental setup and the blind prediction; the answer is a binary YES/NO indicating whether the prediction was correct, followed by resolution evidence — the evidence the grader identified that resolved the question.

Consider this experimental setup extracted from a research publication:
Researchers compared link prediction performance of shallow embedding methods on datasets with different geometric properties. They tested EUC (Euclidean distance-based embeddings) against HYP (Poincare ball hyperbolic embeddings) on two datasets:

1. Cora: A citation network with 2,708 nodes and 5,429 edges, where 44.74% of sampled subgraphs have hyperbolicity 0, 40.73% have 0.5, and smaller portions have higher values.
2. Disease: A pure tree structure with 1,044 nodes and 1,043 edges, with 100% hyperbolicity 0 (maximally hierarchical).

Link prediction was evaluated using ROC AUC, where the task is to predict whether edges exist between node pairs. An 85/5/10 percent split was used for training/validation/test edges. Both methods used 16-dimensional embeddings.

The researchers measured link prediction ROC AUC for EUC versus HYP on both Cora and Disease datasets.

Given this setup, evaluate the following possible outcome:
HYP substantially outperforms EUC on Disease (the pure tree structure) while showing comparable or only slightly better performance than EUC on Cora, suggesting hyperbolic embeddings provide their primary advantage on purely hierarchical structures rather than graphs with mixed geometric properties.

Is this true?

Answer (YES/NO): NO